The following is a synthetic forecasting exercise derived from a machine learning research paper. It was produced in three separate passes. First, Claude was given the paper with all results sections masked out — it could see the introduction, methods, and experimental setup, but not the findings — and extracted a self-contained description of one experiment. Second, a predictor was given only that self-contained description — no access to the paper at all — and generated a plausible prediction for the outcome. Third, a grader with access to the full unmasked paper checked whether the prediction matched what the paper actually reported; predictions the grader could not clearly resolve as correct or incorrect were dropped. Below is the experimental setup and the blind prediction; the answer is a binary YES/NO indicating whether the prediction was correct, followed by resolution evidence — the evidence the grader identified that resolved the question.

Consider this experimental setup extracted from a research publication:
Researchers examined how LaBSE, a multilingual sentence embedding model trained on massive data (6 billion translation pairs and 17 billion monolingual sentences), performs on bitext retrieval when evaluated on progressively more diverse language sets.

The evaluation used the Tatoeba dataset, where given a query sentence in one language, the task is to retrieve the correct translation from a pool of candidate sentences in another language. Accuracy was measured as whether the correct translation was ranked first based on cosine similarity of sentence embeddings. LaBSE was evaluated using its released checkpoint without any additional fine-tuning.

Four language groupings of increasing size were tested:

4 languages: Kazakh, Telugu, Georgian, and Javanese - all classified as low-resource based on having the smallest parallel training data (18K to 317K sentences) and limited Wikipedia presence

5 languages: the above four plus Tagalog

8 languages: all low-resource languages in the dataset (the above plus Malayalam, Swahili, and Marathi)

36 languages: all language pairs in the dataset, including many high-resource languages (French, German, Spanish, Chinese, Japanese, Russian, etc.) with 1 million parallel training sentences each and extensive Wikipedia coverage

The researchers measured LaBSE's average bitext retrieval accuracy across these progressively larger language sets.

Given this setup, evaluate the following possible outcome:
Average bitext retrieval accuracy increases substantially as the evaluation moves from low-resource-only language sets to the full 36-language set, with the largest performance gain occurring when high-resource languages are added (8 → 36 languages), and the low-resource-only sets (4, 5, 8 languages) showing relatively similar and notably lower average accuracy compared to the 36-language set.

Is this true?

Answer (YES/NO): NO